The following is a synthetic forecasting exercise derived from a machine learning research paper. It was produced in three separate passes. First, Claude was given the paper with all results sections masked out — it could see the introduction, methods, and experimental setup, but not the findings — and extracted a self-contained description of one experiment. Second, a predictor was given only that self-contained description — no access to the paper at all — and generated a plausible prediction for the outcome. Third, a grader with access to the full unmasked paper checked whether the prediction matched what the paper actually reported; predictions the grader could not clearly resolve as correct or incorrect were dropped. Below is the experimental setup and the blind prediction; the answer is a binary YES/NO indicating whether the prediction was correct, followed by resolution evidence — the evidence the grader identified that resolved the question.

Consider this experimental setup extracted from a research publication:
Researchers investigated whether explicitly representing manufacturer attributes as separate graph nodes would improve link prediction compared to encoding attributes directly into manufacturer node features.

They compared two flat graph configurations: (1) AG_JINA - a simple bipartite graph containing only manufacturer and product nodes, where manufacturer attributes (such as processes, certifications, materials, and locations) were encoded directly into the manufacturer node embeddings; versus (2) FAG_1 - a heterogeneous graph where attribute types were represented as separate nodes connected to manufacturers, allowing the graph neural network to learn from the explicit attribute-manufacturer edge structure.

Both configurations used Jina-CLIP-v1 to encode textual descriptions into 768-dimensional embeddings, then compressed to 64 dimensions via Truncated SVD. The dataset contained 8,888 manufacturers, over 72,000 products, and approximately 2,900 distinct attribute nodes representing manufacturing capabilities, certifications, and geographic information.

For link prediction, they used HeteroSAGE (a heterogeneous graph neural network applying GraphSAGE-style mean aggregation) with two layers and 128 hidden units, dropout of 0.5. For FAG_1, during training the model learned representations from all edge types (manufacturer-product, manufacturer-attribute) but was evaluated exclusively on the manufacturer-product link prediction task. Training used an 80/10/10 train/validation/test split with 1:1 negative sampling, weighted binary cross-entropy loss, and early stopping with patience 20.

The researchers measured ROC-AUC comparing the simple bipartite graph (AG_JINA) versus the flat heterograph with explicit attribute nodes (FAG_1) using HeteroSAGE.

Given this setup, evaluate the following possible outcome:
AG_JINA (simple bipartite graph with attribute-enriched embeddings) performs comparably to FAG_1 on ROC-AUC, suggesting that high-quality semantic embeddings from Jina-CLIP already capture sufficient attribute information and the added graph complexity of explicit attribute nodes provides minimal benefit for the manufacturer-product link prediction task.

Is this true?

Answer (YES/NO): NO